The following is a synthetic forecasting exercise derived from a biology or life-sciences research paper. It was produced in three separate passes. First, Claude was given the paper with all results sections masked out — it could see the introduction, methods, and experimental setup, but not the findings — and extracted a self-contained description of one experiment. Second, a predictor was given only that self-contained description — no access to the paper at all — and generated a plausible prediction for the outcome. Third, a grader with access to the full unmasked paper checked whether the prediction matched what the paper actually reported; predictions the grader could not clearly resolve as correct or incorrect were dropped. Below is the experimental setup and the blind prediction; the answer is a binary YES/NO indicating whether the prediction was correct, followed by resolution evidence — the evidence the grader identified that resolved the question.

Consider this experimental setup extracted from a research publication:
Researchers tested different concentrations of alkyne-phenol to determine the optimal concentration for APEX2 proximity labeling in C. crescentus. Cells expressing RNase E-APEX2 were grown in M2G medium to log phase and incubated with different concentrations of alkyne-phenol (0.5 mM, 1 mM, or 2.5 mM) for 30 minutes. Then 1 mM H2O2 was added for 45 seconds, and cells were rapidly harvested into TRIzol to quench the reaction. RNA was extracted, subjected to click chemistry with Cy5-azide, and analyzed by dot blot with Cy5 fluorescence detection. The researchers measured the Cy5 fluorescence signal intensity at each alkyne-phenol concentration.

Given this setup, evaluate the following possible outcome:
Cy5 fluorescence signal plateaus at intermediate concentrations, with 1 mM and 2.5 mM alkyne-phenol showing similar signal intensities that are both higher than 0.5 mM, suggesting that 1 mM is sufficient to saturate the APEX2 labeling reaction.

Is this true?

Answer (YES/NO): NO